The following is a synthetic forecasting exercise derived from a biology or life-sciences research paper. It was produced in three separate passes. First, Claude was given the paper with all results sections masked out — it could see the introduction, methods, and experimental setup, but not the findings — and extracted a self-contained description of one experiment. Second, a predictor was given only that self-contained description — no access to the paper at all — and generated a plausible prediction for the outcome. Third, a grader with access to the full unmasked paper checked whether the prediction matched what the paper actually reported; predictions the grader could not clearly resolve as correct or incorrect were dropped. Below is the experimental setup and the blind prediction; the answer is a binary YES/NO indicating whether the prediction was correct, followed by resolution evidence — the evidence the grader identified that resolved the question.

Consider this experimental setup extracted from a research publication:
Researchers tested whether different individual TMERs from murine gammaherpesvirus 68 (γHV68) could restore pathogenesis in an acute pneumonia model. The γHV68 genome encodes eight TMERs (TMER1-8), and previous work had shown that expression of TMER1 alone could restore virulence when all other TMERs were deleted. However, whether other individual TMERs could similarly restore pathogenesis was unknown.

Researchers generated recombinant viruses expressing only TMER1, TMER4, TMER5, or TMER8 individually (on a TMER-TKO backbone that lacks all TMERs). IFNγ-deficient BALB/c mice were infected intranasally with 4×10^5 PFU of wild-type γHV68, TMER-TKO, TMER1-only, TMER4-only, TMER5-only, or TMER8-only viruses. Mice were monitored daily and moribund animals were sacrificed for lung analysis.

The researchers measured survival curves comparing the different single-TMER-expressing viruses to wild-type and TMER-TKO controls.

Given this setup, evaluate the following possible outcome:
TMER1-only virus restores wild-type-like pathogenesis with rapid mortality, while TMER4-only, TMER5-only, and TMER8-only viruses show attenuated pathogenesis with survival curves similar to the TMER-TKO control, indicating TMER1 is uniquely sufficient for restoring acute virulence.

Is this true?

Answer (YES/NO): NO